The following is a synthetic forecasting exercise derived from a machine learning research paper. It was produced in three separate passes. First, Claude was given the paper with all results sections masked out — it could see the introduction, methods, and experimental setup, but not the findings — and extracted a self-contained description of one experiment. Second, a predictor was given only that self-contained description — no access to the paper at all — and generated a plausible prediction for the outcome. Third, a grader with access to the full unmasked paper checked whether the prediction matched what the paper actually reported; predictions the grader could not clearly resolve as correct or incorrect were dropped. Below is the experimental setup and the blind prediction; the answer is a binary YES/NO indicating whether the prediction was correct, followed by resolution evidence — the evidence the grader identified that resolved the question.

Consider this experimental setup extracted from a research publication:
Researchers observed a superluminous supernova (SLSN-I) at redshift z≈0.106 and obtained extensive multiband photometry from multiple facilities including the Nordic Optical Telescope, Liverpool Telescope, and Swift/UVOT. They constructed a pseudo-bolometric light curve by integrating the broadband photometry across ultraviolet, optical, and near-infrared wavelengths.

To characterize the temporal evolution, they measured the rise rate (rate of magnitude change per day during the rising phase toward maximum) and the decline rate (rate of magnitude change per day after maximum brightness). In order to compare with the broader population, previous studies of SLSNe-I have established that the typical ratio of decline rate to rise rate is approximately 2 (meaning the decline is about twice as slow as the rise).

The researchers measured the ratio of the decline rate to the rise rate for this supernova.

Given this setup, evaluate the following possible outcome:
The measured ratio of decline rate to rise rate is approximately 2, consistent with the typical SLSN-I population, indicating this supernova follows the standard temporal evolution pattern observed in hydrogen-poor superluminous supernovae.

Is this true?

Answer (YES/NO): NO